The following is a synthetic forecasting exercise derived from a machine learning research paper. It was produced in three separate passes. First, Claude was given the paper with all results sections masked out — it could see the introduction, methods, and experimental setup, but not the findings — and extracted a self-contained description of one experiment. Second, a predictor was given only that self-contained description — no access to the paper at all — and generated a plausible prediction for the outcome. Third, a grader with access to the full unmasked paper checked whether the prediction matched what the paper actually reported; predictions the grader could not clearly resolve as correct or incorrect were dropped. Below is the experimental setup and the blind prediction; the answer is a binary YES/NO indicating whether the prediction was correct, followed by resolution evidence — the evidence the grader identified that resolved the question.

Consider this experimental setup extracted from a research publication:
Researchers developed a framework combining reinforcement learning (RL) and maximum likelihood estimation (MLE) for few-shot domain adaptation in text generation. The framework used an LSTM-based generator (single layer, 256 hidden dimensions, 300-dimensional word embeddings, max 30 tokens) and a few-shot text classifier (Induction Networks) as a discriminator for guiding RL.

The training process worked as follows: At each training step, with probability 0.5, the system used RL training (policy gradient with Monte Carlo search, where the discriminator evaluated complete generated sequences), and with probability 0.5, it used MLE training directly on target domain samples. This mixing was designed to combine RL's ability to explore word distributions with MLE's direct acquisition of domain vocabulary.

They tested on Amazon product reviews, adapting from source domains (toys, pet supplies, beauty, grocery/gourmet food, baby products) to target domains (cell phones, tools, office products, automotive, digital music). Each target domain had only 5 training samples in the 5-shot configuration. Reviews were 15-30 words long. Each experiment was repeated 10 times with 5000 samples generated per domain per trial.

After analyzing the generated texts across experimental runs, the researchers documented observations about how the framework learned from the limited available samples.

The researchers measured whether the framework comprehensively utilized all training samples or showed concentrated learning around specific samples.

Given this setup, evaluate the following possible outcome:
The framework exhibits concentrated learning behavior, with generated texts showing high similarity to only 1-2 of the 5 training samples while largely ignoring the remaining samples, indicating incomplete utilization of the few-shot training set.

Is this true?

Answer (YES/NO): YES